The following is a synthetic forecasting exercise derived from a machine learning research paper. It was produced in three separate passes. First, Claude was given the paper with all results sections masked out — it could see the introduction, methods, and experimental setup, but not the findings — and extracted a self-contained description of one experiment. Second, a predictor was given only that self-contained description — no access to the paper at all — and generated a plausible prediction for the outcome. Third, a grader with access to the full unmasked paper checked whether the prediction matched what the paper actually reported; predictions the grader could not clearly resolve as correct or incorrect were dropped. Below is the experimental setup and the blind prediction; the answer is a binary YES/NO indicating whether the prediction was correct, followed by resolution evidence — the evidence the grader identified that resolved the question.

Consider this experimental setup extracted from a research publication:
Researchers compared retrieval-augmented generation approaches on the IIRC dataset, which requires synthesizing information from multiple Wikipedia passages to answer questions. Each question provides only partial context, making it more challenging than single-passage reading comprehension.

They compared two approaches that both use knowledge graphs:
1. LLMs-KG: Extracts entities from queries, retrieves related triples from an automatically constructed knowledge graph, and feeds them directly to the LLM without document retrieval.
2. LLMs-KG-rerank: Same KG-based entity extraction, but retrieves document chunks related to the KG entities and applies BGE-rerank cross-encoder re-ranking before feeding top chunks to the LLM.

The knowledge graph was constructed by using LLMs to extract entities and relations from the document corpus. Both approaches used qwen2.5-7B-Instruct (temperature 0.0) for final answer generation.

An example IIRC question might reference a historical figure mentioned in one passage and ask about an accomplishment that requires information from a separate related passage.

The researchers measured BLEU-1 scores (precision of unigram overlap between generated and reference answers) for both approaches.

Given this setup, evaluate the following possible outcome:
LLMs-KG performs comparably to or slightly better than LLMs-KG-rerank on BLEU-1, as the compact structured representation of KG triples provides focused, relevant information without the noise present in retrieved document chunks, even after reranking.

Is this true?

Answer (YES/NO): NO